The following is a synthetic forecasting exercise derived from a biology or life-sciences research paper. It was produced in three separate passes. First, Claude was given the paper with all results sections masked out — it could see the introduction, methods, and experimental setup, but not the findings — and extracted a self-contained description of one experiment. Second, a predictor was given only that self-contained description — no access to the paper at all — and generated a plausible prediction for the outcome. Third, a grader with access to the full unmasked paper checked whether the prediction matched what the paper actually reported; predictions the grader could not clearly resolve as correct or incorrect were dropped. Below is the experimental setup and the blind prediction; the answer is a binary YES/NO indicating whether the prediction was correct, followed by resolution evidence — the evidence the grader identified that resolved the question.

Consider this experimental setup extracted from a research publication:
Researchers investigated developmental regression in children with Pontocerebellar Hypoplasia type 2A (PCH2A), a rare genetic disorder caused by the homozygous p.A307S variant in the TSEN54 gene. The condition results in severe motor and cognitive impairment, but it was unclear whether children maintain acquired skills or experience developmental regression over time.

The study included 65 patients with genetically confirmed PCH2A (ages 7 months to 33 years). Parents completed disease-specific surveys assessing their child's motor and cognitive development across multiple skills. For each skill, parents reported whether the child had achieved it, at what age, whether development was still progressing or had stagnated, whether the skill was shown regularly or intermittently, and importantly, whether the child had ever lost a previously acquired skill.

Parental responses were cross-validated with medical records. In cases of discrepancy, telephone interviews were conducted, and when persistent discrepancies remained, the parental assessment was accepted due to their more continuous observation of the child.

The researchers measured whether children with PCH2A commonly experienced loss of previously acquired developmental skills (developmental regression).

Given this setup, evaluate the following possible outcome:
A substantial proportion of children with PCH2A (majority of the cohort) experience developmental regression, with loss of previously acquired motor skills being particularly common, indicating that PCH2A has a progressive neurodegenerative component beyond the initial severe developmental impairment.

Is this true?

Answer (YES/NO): NO